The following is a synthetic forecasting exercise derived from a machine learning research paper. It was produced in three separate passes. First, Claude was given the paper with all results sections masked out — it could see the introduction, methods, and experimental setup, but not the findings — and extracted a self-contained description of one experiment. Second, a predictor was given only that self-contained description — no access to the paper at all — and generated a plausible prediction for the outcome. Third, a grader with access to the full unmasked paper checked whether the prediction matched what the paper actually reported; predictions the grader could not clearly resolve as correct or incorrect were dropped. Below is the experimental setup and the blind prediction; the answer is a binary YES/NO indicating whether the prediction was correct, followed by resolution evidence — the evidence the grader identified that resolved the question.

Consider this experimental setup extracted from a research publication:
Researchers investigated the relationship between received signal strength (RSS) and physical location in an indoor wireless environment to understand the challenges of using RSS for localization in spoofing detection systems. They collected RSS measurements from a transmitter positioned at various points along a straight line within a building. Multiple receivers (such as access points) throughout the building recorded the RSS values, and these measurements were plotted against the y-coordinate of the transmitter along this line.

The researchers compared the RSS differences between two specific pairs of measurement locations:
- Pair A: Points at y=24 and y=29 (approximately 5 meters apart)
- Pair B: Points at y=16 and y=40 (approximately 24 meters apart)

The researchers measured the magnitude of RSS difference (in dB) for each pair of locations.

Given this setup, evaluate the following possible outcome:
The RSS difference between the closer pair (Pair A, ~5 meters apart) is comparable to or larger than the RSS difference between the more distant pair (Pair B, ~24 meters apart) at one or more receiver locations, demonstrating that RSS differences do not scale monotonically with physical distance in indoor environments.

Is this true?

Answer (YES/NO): YES